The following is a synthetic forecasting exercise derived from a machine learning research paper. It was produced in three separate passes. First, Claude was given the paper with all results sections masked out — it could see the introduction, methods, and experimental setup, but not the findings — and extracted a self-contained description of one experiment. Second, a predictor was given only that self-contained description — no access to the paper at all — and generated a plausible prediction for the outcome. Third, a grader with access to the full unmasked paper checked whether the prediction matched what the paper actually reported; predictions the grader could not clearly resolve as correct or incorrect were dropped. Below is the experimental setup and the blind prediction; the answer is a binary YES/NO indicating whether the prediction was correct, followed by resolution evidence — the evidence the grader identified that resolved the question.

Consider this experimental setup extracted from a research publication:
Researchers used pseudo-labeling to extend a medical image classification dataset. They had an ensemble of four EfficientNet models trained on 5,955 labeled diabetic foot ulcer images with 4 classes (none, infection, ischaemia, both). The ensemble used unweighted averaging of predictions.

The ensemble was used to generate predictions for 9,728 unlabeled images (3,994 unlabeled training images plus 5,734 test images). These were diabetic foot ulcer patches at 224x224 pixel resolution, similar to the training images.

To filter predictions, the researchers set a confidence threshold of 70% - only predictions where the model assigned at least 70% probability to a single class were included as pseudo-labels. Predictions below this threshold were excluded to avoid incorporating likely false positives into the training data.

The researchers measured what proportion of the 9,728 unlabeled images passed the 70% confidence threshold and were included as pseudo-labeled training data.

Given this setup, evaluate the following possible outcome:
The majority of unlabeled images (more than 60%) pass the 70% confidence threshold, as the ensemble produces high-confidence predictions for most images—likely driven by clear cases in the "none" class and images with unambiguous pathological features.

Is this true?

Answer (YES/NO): YES